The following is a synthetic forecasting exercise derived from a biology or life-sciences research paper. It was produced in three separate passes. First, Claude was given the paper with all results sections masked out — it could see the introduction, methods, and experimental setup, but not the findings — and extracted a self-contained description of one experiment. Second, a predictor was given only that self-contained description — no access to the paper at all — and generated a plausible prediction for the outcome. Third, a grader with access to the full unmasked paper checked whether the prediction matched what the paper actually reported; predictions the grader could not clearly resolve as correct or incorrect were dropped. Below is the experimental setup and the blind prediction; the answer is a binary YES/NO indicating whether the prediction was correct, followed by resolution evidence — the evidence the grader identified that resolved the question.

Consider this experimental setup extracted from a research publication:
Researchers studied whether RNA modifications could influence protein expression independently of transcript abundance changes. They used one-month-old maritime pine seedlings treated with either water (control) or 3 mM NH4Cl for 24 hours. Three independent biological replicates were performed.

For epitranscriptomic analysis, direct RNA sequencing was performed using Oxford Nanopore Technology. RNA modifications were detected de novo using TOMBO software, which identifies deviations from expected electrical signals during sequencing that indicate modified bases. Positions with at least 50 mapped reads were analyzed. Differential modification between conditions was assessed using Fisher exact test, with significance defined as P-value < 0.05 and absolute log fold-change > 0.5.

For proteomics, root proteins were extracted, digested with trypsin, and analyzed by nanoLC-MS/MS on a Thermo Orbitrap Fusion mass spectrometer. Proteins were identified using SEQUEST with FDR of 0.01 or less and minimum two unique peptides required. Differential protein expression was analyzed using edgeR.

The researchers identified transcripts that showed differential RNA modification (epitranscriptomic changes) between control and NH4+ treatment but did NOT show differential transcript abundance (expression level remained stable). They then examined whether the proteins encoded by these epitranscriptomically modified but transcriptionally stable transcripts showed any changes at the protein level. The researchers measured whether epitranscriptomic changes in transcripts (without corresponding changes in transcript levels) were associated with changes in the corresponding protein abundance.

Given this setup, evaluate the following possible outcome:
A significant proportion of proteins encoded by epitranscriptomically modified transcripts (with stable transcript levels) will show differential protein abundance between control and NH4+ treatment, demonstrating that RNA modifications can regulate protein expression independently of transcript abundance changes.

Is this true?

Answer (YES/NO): YES